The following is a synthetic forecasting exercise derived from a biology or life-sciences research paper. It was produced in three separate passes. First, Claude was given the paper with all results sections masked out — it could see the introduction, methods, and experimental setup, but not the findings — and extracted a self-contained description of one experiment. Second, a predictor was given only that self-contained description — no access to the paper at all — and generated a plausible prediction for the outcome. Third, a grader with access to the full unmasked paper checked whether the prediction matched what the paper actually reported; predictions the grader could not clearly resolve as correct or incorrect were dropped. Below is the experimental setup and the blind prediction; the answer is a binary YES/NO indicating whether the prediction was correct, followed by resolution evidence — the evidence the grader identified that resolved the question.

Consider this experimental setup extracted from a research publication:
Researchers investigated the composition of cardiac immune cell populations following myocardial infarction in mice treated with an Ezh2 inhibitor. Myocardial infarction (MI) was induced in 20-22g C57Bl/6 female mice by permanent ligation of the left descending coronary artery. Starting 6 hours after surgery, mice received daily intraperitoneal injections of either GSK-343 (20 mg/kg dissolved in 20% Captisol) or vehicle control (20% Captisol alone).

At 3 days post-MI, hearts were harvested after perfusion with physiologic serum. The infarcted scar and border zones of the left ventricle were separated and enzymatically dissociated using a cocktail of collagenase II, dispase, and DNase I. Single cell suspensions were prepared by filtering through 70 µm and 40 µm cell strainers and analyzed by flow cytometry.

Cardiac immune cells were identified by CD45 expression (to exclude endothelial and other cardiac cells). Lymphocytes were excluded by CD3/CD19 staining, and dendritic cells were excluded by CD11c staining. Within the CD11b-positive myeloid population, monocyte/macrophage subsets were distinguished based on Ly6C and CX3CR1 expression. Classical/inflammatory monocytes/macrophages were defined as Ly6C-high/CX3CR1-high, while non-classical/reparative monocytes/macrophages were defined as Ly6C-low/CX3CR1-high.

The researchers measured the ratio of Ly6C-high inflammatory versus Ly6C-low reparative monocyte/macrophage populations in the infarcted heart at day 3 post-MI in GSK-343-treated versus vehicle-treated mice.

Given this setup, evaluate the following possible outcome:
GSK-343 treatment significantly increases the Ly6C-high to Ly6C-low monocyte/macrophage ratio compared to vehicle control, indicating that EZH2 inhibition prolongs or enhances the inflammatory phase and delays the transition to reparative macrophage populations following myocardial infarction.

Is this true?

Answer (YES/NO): NO